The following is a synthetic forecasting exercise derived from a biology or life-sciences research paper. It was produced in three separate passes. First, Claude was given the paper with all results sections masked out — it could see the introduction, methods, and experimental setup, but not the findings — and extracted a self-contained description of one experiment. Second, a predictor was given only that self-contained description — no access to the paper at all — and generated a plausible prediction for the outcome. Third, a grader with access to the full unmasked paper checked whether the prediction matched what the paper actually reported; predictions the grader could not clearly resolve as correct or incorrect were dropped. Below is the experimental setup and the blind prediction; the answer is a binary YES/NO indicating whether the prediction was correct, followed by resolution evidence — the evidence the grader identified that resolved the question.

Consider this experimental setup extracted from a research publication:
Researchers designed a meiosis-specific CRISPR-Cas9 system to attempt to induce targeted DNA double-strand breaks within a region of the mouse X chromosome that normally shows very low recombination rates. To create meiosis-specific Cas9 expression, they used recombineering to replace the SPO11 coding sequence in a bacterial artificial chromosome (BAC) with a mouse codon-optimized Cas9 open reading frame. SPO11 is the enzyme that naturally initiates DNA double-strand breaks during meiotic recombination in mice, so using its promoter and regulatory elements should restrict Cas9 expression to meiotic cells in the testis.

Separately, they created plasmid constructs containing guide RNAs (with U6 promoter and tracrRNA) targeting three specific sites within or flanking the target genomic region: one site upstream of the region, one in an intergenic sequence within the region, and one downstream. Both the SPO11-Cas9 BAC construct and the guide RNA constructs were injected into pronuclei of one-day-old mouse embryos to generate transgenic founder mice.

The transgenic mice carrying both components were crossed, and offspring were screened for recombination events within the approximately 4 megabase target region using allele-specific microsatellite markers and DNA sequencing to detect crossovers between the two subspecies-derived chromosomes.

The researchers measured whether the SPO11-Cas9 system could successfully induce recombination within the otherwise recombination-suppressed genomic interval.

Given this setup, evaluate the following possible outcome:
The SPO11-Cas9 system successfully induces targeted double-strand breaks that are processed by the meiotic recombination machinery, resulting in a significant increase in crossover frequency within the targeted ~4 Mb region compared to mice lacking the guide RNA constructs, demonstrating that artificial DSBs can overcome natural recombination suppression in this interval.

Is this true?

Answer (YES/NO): NO